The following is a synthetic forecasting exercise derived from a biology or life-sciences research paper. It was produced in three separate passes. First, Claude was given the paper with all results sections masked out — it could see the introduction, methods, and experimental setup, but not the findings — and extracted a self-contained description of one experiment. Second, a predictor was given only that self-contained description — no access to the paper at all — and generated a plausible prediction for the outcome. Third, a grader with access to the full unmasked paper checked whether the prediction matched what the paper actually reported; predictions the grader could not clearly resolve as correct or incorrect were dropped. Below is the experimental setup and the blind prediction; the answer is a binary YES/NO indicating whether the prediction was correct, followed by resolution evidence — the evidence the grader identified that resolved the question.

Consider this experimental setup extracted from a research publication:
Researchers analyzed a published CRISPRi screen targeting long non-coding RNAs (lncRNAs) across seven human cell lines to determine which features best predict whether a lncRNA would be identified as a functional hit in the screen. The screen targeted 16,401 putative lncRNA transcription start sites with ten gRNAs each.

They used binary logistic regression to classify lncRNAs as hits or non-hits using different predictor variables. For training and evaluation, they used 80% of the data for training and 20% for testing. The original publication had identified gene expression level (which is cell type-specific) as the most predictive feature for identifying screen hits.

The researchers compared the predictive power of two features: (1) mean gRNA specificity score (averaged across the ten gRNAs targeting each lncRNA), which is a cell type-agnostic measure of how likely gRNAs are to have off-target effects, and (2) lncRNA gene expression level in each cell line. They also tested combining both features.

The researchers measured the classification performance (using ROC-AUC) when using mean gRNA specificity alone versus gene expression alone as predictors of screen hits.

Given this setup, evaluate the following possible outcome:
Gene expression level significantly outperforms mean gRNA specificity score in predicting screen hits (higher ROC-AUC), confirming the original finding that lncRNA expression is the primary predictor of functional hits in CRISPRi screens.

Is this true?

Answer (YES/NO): NO